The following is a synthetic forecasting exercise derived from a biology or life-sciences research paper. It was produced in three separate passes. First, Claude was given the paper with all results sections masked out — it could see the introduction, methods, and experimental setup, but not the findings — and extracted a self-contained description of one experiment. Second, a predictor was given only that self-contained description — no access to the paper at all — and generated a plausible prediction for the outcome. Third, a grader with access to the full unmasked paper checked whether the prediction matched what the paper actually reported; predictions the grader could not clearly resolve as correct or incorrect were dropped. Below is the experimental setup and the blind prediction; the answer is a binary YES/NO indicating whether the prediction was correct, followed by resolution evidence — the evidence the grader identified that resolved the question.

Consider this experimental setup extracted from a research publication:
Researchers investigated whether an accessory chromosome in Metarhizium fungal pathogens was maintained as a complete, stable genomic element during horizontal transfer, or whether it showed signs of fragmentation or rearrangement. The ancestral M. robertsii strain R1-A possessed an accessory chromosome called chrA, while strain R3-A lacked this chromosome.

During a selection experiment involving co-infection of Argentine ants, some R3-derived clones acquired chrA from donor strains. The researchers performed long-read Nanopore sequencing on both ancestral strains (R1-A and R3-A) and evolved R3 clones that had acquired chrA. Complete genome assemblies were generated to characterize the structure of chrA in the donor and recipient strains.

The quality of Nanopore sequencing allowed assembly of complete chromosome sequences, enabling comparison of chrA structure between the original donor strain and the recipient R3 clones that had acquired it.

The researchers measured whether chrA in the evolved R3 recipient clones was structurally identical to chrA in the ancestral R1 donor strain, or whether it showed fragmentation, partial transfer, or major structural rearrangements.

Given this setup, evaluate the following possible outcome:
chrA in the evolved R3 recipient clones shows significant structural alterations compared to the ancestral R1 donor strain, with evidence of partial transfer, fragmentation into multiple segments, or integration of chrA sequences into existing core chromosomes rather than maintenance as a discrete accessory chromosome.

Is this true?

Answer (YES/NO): NO